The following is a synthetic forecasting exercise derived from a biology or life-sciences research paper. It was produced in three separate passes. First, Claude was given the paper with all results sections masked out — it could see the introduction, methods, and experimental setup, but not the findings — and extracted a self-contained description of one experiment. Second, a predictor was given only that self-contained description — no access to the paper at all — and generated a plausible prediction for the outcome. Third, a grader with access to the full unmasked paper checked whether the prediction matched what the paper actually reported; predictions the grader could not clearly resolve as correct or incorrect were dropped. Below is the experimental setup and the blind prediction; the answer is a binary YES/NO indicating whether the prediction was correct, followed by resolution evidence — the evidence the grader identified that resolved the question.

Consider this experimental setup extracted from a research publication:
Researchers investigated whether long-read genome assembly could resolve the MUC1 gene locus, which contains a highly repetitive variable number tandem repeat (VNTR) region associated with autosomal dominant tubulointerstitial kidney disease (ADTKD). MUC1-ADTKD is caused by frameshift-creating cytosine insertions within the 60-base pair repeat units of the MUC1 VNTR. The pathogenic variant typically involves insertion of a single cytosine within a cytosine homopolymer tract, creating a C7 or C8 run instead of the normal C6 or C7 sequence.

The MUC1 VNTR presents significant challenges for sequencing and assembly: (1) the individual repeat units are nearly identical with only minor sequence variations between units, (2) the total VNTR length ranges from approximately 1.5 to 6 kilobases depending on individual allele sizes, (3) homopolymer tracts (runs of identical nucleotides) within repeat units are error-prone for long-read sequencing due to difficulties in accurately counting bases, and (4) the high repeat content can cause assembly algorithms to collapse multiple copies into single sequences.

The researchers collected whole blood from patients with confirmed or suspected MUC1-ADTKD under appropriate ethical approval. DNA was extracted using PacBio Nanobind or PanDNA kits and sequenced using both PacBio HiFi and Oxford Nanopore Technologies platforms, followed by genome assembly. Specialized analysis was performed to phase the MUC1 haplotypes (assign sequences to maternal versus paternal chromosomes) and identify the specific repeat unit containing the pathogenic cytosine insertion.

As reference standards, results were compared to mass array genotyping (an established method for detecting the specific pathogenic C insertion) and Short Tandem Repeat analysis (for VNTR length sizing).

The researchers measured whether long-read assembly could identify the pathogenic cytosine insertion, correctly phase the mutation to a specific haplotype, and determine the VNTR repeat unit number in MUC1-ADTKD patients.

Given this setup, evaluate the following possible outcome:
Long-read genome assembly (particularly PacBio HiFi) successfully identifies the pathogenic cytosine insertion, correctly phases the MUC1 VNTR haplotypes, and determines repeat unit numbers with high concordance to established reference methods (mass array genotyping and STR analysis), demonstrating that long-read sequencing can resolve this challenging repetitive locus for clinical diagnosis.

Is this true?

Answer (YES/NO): NO